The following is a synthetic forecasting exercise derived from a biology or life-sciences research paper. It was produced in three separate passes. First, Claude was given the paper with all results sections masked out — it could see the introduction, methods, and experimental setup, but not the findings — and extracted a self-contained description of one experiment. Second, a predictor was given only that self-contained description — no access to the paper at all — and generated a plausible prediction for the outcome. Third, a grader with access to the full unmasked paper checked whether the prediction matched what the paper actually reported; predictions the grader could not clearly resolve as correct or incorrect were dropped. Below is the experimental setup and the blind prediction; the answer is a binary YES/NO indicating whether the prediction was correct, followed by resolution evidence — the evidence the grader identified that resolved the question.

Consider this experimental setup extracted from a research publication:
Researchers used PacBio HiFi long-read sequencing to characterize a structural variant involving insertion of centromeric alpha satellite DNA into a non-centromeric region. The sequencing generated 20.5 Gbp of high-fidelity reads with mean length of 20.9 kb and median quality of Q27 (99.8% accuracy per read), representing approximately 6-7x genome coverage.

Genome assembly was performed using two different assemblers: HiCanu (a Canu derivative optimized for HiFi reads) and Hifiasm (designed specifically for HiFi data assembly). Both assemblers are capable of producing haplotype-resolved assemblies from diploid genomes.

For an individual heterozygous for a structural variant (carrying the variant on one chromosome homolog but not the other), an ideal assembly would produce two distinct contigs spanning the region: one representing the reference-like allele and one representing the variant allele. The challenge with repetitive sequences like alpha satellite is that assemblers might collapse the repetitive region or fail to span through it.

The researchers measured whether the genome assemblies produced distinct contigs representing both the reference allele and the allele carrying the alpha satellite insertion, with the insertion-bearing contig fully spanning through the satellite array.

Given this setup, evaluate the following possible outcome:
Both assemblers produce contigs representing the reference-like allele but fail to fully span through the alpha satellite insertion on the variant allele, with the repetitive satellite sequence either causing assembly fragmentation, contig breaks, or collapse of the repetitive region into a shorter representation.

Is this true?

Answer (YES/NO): YES